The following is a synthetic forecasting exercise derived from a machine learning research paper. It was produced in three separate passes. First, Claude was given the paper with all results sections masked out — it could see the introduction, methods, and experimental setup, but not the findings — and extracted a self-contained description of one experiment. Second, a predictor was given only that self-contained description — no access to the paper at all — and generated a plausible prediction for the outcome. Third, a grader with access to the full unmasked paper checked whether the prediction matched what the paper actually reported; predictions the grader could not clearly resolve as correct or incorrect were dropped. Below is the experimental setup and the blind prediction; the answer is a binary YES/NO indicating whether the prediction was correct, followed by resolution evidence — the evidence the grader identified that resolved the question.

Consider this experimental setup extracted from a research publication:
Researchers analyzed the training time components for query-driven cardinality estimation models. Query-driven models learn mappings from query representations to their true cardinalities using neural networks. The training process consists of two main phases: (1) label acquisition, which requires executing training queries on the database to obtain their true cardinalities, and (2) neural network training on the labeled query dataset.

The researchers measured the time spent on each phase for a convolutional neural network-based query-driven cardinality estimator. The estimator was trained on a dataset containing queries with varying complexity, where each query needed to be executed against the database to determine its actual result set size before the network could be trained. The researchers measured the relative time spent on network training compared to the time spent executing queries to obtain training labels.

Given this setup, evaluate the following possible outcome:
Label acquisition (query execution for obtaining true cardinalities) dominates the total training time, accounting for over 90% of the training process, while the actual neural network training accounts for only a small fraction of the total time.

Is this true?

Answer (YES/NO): YES